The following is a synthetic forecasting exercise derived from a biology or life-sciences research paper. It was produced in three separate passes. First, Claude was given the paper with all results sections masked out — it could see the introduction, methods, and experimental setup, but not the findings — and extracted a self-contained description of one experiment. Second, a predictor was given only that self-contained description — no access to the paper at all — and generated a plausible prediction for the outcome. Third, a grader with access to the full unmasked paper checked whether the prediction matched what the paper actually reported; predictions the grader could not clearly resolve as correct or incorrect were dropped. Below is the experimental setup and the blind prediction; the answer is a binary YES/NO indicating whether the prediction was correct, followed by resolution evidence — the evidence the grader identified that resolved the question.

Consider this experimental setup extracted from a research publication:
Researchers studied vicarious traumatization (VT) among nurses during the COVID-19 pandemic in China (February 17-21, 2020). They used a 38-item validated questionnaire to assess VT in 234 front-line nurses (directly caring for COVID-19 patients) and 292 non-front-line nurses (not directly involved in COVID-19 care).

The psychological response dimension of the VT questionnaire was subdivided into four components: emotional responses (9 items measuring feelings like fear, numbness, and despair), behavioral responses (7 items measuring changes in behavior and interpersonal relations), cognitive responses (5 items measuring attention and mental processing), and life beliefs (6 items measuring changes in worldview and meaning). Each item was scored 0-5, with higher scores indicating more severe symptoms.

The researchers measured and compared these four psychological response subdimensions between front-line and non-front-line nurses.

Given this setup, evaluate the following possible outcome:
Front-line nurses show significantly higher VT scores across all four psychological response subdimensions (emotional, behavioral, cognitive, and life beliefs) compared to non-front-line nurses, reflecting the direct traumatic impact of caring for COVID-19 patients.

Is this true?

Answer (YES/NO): NO